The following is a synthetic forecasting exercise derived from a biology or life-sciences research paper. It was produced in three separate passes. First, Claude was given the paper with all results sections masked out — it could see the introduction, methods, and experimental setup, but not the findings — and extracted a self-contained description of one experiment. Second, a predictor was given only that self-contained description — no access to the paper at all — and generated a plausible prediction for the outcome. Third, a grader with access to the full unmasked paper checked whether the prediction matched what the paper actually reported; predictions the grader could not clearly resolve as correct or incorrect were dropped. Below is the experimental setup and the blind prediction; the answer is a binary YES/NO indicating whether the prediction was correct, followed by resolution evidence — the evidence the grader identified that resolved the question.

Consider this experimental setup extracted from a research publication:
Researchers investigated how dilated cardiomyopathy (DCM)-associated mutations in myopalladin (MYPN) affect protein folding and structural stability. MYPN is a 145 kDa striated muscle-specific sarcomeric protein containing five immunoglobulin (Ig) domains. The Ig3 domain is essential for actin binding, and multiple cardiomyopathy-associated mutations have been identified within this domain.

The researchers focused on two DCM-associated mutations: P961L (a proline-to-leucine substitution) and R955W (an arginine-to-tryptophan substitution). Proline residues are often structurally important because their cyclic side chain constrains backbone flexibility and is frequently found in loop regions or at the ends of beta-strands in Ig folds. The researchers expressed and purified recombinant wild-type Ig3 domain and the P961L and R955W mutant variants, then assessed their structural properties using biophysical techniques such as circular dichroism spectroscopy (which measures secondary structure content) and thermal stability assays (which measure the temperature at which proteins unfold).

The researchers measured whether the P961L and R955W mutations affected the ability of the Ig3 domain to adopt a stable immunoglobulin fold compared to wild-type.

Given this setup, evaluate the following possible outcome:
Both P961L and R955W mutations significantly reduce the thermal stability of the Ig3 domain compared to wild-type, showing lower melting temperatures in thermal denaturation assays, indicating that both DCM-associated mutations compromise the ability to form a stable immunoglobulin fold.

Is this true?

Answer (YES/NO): NO